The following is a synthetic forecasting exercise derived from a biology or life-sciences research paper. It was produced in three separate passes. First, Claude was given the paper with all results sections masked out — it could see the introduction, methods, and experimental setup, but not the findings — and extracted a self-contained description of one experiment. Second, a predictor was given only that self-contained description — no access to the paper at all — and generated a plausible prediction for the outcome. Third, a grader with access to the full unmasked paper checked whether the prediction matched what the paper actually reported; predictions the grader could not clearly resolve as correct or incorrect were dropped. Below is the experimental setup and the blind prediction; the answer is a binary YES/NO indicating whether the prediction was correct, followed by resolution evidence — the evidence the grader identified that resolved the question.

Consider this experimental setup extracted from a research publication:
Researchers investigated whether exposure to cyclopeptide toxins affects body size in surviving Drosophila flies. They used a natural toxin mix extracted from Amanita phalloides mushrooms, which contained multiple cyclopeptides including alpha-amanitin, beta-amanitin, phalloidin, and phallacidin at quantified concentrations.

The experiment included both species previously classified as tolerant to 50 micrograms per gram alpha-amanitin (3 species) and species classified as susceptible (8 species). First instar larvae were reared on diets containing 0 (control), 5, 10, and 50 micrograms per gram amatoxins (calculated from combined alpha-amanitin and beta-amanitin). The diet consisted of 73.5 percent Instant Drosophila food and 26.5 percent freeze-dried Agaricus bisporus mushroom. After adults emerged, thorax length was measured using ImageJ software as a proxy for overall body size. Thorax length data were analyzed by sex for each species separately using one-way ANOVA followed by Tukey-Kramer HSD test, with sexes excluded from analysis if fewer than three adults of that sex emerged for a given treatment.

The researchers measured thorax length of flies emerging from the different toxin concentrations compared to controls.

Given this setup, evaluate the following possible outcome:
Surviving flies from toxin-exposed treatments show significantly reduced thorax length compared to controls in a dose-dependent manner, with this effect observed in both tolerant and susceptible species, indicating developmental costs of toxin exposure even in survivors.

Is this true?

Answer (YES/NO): NO